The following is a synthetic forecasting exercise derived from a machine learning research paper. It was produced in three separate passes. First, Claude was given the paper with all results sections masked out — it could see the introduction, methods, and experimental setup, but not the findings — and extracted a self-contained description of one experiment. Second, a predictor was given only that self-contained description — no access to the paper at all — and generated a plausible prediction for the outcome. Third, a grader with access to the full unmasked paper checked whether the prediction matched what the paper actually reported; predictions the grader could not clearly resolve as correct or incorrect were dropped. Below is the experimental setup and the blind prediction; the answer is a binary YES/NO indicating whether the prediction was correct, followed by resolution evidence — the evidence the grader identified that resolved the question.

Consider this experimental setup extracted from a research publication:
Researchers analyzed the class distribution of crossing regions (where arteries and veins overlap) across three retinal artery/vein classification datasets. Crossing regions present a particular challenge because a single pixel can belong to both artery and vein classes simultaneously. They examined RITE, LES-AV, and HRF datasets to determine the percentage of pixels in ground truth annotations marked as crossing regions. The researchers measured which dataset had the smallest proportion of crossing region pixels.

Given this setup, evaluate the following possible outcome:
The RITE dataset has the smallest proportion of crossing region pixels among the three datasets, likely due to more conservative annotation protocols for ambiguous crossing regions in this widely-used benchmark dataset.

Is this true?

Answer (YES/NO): NO